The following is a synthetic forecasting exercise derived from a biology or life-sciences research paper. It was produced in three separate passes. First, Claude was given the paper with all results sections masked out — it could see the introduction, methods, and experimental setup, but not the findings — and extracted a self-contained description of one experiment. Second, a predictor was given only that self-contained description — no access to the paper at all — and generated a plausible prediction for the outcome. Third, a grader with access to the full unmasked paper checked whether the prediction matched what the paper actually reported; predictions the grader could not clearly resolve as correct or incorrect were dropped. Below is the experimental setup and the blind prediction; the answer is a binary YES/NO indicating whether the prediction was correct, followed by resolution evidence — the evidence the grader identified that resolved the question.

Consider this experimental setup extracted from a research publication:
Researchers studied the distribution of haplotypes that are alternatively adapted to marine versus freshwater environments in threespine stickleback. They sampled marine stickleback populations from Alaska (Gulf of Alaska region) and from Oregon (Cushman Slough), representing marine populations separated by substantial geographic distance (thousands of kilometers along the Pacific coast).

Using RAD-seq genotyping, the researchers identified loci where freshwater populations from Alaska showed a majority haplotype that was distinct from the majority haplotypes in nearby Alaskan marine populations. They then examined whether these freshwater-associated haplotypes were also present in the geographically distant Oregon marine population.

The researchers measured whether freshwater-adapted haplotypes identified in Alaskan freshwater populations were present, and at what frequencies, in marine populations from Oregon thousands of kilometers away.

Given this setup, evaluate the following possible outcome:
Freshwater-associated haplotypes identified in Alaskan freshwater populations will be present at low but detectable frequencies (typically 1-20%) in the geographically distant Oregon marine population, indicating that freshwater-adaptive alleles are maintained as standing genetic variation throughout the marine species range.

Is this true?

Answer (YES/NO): YES